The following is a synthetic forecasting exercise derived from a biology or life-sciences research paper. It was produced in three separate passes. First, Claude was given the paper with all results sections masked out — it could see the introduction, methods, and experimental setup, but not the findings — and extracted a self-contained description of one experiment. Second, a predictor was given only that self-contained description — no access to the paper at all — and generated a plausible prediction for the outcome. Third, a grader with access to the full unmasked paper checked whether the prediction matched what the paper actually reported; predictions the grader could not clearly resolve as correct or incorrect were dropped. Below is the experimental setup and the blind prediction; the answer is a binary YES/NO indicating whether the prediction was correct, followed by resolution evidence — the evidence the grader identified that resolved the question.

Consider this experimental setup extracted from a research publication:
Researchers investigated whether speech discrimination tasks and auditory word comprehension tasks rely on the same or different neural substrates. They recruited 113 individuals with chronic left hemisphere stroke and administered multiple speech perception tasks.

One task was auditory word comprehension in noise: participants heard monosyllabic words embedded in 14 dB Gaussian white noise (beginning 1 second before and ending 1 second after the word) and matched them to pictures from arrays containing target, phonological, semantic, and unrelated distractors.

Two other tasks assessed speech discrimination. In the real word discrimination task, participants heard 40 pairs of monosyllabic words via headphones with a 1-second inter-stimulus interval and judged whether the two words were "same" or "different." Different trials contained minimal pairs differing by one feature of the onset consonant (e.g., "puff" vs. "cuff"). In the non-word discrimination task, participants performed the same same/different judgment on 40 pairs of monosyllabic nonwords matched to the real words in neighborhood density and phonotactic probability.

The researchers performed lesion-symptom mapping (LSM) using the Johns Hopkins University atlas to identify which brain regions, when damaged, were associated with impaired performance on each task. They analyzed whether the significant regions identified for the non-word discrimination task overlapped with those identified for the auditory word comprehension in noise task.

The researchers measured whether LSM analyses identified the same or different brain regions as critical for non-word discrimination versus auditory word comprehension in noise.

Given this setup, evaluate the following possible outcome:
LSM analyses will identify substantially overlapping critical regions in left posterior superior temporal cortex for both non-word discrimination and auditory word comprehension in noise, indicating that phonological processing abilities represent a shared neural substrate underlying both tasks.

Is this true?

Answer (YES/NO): NO